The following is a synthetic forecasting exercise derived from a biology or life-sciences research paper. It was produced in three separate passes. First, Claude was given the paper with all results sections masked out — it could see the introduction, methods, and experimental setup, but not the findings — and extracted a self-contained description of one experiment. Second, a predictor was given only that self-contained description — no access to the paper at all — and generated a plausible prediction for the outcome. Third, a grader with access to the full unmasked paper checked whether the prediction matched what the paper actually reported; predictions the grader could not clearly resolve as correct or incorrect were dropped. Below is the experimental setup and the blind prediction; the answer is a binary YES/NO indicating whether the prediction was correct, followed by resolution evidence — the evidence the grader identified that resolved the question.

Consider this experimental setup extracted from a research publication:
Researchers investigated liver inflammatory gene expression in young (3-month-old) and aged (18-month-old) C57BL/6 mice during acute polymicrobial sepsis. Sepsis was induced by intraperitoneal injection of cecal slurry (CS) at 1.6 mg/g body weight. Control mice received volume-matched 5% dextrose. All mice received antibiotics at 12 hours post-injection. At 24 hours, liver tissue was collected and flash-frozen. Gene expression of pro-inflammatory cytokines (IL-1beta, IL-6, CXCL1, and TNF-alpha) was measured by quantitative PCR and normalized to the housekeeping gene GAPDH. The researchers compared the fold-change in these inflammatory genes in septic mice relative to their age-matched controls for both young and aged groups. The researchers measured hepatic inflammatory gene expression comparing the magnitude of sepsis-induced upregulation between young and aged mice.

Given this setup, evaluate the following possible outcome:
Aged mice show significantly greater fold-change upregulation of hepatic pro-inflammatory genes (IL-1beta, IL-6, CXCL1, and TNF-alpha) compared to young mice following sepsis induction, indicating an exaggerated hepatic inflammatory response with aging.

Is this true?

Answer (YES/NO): NO